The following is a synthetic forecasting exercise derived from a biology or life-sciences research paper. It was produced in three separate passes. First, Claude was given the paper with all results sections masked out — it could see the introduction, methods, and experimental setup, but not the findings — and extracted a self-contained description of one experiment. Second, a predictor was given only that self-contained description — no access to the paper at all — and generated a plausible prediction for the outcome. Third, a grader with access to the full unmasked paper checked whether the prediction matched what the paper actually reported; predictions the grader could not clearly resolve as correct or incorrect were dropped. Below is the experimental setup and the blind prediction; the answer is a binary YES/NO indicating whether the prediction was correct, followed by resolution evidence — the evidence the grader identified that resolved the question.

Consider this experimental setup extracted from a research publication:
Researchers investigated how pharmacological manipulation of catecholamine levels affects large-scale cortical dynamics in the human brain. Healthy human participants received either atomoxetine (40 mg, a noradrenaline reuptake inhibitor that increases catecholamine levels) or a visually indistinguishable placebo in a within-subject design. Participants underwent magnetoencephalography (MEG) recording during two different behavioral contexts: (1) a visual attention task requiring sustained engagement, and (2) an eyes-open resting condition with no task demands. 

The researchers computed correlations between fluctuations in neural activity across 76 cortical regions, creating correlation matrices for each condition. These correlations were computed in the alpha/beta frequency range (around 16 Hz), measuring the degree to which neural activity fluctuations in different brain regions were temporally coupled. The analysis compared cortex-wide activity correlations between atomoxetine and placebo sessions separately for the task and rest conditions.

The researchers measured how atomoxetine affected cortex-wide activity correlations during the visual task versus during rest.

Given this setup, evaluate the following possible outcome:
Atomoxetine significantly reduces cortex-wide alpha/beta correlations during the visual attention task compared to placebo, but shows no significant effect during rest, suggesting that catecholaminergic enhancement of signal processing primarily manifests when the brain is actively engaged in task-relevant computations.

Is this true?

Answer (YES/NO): NO